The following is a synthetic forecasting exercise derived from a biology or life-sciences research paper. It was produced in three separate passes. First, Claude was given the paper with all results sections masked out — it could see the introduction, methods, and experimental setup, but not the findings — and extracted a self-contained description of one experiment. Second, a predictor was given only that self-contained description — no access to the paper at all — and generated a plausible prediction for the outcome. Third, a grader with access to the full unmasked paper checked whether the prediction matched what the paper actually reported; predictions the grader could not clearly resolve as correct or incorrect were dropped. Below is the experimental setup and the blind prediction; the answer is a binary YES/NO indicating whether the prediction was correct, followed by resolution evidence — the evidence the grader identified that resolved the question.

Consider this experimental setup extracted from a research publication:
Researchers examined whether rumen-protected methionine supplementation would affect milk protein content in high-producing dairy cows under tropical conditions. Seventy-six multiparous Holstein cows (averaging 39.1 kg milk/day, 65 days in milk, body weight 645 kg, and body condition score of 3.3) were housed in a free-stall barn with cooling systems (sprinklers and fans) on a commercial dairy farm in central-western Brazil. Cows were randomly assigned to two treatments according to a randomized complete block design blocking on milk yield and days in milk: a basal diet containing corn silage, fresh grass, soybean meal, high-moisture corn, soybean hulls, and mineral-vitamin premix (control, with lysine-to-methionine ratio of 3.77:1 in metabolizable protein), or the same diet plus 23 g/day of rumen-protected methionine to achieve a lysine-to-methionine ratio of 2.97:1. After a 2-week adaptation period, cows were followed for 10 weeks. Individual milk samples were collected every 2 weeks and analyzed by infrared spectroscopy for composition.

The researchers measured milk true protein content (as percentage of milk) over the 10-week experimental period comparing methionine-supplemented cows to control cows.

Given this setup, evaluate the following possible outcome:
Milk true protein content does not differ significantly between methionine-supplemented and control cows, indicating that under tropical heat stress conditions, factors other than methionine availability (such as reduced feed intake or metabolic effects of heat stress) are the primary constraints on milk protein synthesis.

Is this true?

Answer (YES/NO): NO